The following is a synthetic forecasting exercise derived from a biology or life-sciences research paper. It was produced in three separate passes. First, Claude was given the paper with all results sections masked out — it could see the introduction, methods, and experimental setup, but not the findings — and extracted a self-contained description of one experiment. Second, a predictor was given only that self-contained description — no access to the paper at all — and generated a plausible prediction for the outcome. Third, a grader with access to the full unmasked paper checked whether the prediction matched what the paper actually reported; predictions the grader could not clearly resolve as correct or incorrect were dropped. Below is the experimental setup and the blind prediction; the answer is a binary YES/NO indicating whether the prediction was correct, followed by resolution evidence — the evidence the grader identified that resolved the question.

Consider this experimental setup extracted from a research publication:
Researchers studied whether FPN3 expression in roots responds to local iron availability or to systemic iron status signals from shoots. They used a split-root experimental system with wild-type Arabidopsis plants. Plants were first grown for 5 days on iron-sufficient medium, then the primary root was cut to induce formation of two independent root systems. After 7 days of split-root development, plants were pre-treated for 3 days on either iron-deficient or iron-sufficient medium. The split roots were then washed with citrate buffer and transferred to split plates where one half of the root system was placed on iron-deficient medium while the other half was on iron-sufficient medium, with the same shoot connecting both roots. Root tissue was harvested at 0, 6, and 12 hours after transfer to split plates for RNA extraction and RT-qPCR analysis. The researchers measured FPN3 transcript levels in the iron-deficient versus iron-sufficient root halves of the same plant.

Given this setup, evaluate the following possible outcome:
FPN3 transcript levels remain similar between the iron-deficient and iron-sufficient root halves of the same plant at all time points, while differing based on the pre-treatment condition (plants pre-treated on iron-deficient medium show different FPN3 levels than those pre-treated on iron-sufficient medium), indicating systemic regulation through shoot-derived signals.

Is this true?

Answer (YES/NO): NO